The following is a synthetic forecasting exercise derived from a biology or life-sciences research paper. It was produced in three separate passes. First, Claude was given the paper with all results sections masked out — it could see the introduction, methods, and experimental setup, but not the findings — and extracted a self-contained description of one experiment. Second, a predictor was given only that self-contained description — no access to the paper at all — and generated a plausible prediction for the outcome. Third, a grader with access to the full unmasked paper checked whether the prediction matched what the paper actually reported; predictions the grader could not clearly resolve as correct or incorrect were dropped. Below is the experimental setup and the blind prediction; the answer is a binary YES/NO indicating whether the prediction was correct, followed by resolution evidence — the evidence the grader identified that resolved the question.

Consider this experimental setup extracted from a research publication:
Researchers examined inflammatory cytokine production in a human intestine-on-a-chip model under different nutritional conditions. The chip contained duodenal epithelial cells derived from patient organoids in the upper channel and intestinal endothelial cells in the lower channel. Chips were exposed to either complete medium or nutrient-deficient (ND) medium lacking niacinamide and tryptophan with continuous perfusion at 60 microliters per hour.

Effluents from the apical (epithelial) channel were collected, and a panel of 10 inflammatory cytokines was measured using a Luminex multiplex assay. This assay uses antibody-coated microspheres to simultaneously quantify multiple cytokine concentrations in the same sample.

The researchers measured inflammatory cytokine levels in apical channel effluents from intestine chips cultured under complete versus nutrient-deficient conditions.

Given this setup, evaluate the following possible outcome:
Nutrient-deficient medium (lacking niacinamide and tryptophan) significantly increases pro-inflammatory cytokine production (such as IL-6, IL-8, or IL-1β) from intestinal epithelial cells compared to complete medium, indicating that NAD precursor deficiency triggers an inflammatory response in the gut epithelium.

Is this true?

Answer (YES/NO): YES